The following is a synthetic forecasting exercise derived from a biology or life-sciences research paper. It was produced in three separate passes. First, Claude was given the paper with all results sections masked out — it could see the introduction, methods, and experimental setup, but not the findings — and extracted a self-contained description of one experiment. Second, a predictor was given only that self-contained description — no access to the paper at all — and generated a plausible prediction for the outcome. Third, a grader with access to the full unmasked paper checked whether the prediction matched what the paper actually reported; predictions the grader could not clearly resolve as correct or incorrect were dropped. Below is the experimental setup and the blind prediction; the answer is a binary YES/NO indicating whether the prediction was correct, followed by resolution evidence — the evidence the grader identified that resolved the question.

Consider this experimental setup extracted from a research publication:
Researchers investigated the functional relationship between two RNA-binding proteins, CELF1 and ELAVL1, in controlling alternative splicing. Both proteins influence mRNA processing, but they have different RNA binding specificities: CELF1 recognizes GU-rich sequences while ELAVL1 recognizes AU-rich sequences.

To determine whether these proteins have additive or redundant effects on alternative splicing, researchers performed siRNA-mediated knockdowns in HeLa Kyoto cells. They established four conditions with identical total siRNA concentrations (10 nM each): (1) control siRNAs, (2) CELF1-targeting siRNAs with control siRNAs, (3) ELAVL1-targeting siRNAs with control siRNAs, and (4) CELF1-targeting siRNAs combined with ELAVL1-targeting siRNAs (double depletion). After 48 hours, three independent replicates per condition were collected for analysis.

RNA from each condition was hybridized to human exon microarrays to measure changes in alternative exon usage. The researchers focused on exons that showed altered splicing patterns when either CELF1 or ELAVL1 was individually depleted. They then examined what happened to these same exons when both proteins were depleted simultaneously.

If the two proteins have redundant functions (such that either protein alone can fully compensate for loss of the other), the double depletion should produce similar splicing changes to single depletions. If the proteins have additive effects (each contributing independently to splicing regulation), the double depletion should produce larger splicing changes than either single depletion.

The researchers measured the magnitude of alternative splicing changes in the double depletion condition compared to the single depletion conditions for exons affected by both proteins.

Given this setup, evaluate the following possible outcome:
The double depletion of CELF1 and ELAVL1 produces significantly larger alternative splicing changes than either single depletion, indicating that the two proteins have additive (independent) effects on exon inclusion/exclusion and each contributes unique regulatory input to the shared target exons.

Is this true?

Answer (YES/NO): YES